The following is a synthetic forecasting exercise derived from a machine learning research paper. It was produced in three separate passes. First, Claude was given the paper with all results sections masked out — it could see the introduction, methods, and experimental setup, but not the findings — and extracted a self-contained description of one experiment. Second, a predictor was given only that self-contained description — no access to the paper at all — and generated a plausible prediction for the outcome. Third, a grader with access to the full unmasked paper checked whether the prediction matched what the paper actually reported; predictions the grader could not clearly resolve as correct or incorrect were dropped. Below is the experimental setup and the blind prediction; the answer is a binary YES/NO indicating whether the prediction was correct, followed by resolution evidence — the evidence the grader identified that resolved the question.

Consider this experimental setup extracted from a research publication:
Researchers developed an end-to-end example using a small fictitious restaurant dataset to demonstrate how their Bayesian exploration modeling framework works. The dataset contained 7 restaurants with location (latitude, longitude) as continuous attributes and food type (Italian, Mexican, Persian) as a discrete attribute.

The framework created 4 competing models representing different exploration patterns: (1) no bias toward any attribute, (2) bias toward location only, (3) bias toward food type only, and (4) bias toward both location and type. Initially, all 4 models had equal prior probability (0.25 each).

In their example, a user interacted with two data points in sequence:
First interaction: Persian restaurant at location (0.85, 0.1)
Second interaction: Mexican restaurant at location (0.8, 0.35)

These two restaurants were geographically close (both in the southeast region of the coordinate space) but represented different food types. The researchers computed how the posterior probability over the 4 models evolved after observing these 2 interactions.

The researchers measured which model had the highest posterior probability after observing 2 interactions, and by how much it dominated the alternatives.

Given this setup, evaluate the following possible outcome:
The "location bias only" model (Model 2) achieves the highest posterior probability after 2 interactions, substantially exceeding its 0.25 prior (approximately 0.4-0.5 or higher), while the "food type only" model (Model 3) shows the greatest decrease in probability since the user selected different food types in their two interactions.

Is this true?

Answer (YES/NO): NO